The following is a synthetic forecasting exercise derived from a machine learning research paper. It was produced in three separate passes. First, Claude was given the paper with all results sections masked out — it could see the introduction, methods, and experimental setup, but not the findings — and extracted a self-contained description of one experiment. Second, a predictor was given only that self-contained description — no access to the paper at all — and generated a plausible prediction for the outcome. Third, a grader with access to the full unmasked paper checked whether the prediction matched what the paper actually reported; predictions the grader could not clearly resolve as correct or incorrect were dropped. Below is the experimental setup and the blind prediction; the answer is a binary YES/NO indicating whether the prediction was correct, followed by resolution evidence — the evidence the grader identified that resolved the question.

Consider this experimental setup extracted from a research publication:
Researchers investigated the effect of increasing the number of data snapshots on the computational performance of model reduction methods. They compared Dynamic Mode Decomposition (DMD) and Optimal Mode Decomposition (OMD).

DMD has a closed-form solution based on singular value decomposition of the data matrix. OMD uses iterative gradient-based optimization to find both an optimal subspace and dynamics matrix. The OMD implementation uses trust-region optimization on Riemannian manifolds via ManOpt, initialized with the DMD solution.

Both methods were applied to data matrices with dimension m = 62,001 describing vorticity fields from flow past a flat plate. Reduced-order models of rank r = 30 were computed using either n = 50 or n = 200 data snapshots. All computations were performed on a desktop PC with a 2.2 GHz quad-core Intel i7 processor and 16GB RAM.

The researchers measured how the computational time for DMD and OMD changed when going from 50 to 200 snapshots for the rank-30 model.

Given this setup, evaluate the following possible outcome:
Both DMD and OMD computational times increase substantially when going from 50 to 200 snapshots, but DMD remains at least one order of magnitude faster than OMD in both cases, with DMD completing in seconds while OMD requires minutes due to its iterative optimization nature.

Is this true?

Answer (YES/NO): NO